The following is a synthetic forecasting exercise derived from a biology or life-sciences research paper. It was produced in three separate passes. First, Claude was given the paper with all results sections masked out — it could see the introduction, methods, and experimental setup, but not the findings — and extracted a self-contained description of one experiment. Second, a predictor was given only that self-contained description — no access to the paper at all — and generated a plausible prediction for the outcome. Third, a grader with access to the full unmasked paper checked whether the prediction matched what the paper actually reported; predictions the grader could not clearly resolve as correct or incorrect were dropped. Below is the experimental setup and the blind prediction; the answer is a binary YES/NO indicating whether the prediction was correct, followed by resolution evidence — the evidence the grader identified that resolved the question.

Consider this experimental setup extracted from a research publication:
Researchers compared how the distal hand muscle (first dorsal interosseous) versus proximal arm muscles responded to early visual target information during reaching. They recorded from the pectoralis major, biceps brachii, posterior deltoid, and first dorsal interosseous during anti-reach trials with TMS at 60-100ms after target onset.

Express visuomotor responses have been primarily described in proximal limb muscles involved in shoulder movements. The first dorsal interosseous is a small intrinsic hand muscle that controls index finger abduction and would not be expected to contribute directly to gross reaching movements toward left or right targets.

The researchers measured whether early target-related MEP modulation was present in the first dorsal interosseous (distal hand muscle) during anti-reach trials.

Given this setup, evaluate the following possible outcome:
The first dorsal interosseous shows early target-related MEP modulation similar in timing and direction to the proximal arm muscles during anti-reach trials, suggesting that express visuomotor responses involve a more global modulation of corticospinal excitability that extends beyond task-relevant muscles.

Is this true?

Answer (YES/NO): NO